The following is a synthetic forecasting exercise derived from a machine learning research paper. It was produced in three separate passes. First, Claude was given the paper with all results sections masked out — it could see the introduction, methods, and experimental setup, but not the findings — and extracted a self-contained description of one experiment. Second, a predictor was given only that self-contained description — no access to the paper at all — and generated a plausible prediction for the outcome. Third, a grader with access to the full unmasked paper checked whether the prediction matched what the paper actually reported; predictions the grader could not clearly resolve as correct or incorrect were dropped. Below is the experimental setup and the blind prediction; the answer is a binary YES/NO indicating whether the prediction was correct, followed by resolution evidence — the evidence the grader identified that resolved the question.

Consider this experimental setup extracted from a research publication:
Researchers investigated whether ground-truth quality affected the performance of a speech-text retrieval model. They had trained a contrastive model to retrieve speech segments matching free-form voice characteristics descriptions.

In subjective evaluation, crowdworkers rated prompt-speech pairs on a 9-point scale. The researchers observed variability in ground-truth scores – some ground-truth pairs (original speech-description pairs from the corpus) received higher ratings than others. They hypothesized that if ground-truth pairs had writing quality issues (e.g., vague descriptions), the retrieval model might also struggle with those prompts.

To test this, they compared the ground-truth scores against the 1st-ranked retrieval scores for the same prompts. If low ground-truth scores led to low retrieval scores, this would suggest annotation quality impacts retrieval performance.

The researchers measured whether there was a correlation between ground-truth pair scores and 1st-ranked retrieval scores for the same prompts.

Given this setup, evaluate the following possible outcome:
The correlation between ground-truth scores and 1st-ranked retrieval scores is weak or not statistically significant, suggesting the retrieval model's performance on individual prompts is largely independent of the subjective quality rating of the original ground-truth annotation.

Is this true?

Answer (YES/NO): YES